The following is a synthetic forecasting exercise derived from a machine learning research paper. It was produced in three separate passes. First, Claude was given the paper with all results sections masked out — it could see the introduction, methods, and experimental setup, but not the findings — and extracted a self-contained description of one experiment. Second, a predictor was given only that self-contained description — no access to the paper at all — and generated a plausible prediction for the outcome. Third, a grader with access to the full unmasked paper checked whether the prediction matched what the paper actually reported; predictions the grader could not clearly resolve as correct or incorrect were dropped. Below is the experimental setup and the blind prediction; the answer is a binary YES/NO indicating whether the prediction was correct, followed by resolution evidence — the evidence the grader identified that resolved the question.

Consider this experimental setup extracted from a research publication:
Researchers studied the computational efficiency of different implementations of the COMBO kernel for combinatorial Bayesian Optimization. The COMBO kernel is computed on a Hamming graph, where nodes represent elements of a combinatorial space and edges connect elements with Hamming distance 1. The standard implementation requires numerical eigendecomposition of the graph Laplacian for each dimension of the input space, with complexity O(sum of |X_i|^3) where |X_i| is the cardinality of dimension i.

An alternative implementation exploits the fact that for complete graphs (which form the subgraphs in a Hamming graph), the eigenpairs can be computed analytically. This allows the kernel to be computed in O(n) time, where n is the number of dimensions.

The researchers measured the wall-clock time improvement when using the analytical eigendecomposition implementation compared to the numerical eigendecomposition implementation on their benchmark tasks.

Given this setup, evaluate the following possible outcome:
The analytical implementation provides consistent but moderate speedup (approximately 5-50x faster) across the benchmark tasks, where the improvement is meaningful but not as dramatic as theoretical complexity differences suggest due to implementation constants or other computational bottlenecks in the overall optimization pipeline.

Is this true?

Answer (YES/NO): NO